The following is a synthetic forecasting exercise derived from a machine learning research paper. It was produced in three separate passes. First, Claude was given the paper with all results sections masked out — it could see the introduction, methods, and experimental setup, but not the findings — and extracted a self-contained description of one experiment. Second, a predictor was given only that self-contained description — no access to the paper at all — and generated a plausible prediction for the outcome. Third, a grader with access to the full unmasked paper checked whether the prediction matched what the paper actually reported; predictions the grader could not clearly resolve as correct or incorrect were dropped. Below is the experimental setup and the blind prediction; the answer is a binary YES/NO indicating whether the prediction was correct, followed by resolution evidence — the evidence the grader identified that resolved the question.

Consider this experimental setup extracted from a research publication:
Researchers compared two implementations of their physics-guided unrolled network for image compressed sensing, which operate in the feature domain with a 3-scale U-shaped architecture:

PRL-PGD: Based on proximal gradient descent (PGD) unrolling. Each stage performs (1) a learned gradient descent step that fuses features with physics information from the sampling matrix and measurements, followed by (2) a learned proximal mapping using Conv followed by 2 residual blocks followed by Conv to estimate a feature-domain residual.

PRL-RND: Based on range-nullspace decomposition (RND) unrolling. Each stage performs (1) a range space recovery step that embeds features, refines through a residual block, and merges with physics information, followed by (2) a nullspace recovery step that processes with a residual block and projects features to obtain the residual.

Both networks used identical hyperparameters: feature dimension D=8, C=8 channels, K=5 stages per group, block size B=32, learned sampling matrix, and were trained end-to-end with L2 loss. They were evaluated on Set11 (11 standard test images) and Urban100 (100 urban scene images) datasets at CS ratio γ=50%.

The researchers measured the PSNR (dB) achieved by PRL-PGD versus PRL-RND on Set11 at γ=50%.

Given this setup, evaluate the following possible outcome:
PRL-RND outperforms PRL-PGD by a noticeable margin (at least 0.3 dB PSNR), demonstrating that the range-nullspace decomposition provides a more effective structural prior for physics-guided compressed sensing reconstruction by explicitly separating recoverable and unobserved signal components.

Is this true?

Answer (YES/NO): NO